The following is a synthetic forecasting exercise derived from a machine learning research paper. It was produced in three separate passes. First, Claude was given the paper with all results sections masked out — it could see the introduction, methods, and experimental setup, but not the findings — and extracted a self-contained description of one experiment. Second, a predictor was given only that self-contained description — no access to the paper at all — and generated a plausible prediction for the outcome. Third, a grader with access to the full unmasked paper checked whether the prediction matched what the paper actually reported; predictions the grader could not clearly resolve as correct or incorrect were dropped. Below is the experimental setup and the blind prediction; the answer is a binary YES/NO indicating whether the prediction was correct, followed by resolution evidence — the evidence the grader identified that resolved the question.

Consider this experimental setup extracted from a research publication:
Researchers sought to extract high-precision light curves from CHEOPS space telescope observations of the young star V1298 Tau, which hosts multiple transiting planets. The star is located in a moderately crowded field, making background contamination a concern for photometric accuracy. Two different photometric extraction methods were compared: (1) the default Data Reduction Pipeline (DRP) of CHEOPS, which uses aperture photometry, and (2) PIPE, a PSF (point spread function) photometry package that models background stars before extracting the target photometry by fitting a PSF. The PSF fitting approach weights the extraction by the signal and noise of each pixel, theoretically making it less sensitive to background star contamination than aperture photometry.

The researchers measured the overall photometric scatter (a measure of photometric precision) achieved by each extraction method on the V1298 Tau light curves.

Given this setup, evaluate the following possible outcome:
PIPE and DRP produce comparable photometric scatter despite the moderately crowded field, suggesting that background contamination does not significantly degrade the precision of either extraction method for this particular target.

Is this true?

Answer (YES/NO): NO